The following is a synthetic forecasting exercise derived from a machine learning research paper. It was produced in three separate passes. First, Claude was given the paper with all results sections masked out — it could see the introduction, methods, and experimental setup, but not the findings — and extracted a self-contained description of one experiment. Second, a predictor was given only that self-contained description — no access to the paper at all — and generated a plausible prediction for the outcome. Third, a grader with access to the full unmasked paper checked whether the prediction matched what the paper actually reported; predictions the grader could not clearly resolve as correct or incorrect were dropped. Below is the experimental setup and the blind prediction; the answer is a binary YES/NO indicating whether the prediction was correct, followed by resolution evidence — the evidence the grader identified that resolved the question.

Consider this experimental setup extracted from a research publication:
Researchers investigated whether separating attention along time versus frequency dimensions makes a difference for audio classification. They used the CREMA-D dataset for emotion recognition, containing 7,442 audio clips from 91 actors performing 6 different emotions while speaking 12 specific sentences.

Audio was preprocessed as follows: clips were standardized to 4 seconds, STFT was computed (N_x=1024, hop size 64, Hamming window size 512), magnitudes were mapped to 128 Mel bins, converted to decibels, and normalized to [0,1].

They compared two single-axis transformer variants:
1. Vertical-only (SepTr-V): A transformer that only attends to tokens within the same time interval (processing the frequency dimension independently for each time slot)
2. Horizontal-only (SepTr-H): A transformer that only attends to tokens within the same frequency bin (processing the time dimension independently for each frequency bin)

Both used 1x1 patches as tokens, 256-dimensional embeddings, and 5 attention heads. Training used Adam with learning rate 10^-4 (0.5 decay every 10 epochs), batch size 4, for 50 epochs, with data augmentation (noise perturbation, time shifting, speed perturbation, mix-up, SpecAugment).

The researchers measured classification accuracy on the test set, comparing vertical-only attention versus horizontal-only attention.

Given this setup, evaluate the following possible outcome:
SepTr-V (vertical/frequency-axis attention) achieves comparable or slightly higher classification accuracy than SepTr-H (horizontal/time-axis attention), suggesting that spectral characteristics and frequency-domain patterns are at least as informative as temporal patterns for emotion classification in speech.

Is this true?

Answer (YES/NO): YES